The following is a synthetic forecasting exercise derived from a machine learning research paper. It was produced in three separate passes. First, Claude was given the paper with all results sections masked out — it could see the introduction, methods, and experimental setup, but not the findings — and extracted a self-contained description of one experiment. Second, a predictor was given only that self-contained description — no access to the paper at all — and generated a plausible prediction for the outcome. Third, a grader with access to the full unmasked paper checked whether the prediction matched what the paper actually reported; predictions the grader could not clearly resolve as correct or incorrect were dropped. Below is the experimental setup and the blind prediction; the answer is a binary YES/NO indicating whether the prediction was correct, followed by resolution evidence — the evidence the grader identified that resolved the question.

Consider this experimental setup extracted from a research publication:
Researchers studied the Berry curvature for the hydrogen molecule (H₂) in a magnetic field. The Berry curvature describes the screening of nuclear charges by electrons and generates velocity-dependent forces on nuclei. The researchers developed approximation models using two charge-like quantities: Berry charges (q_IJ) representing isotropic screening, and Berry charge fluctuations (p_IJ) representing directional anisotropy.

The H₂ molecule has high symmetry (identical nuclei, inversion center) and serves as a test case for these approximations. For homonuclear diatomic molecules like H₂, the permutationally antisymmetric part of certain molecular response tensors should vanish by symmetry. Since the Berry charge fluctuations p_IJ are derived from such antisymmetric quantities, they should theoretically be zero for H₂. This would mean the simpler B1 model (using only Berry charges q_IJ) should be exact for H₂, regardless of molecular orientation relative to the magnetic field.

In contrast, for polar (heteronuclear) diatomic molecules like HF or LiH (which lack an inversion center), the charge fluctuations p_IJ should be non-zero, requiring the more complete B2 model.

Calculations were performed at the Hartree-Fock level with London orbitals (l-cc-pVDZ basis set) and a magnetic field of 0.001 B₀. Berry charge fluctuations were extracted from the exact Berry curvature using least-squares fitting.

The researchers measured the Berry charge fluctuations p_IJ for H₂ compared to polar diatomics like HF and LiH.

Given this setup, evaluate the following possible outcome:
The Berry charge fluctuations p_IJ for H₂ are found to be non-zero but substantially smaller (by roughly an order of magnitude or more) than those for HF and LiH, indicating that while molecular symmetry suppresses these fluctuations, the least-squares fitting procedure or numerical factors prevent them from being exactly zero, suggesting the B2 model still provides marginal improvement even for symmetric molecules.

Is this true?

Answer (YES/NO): NO